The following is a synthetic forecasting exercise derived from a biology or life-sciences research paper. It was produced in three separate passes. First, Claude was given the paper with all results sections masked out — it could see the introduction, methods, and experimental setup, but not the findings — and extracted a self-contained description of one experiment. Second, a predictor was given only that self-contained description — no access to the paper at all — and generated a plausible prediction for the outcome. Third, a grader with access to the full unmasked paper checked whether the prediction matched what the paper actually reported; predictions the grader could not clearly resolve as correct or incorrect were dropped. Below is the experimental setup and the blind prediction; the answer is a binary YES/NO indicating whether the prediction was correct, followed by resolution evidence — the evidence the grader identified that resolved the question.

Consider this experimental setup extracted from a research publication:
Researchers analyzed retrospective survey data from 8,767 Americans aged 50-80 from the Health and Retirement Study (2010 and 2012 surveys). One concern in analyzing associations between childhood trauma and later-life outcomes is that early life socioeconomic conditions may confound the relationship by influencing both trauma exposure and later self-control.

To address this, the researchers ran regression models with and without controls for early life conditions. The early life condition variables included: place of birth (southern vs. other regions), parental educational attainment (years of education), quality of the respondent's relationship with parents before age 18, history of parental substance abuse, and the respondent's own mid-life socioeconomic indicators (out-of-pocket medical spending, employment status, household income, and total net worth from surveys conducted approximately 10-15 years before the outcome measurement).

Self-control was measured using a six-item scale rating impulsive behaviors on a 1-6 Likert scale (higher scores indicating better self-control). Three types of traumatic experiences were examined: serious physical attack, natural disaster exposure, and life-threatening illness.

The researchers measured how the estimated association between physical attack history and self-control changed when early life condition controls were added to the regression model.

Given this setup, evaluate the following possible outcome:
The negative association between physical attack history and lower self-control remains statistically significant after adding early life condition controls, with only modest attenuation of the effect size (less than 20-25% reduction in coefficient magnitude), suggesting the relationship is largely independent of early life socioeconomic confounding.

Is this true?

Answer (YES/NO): YES